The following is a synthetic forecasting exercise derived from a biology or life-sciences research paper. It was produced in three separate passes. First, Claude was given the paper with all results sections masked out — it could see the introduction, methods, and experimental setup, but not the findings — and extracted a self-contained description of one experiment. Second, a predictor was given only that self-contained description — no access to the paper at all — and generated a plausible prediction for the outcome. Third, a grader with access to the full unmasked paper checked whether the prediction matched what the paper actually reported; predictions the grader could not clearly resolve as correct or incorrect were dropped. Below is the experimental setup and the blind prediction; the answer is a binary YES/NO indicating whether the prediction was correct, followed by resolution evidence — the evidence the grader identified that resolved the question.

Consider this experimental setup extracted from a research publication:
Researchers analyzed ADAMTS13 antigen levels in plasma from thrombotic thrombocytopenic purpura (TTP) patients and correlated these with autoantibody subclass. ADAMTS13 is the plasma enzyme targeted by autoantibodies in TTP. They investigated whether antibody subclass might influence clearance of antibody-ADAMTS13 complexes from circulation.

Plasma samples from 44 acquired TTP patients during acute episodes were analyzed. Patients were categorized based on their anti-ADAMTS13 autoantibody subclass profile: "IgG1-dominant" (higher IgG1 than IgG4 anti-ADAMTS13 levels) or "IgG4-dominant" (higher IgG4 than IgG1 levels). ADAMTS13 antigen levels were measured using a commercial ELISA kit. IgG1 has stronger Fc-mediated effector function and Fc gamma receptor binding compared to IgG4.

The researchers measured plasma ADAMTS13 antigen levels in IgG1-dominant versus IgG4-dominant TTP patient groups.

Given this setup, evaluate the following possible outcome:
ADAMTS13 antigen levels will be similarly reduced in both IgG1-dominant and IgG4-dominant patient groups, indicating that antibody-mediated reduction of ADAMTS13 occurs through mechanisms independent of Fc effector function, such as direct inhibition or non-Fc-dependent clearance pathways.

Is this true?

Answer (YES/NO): NO